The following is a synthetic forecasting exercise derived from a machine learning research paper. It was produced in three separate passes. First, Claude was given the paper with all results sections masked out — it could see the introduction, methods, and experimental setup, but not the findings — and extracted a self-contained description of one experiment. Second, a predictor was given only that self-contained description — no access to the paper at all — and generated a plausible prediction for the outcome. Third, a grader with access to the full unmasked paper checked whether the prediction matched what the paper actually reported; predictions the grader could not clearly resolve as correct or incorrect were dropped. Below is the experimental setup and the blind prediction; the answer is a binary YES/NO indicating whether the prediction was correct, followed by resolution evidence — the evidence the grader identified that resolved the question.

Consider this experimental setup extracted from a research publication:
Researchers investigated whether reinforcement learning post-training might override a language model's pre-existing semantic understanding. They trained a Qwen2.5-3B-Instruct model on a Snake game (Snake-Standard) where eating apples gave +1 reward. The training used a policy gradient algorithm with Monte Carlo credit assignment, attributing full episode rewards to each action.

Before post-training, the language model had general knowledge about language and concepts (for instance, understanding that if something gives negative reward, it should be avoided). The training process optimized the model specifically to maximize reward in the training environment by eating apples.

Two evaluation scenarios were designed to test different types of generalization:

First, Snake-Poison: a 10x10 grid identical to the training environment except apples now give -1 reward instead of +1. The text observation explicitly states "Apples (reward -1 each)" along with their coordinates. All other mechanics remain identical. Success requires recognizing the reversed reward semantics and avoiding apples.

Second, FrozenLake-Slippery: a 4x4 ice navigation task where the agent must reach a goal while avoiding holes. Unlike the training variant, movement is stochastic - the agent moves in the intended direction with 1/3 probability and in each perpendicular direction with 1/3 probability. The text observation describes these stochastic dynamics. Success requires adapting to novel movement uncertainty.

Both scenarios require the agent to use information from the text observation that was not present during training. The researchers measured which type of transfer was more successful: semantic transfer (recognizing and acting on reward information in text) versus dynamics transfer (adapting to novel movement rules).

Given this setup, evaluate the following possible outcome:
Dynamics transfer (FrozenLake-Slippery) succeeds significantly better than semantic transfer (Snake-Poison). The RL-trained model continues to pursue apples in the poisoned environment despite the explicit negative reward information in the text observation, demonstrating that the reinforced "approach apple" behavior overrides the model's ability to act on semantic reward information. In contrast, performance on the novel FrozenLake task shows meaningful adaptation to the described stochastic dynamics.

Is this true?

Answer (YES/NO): YES